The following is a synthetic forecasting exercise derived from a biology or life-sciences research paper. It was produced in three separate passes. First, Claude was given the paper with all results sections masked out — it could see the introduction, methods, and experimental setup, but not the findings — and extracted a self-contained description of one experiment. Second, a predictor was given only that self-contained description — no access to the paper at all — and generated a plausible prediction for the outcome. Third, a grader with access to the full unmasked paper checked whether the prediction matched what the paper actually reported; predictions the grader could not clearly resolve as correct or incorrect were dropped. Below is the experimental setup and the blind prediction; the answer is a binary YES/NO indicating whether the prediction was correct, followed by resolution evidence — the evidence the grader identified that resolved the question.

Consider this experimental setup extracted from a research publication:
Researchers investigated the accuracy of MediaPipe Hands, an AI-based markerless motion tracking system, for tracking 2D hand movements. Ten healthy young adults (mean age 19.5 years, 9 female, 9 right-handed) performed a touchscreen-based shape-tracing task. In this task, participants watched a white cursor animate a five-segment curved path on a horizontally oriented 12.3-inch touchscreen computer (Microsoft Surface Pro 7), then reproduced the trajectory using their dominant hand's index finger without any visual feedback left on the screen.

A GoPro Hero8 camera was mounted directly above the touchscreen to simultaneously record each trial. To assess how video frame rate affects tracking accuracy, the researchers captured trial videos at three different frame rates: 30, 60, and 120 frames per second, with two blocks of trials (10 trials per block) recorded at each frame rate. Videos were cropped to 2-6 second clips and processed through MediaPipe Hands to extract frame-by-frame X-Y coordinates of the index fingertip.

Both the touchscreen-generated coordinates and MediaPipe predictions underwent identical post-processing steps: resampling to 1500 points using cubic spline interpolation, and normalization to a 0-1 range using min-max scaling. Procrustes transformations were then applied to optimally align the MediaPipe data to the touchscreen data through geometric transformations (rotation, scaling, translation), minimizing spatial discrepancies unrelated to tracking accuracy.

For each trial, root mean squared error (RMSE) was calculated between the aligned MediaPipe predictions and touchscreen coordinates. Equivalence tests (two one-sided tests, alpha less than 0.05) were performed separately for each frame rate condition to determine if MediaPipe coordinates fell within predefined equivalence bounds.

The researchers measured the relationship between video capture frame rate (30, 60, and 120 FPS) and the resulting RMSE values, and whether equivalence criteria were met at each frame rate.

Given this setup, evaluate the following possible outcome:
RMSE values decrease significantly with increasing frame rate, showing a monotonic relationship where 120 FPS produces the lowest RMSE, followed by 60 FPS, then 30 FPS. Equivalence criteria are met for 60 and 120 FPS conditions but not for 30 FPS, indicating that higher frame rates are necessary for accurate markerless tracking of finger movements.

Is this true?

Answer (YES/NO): NO